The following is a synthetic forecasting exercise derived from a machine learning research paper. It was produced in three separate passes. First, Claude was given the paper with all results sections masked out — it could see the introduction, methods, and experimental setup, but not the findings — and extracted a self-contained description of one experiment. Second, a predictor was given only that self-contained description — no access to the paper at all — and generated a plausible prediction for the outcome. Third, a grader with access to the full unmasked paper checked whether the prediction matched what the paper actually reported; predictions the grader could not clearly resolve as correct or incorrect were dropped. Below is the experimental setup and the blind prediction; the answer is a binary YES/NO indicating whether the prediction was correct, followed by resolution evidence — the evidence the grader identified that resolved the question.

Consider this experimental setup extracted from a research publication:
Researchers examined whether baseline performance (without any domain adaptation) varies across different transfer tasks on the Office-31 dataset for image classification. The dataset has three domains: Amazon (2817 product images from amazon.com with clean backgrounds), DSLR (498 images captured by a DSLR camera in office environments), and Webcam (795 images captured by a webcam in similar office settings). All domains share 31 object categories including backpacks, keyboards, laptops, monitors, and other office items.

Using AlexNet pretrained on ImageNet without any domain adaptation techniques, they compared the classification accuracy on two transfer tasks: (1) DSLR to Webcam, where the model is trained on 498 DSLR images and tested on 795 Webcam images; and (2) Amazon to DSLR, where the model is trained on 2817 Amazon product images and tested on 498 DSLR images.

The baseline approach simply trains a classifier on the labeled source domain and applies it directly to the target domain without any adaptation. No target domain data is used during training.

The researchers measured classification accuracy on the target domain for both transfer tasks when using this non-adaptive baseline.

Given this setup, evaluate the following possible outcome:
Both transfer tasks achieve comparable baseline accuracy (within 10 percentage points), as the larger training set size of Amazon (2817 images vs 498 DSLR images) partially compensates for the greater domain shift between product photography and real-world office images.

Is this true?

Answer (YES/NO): NO